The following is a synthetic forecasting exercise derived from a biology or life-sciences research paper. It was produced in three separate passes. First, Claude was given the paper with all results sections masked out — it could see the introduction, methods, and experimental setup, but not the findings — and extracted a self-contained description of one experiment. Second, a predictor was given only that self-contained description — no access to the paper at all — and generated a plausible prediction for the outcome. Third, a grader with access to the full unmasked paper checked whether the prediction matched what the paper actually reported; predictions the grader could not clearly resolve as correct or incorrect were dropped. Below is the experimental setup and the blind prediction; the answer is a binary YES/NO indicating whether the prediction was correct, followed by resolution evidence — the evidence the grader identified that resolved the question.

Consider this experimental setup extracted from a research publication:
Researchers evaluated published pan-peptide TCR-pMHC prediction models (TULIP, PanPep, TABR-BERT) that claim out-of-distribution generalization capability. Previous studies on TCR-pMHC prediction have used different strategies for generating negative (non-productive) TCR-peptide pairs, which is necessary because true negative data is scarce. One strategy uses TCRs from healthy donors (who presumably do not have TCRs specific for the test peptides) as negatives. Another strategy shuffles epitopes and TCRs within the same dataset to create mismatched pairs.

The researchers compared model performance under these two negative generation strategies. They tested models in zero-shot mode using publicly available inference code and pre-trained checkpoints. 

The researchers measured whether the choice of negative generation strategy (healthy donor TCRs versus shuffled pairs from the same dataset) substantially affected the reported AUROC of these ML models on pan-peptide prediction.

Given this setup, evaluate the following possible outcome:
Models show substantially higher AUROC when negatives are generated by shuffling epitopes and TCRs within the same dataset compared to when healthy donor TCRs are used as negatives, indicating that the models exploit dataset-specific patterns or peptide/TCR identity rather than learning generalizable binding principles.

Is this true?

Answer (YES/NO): NO